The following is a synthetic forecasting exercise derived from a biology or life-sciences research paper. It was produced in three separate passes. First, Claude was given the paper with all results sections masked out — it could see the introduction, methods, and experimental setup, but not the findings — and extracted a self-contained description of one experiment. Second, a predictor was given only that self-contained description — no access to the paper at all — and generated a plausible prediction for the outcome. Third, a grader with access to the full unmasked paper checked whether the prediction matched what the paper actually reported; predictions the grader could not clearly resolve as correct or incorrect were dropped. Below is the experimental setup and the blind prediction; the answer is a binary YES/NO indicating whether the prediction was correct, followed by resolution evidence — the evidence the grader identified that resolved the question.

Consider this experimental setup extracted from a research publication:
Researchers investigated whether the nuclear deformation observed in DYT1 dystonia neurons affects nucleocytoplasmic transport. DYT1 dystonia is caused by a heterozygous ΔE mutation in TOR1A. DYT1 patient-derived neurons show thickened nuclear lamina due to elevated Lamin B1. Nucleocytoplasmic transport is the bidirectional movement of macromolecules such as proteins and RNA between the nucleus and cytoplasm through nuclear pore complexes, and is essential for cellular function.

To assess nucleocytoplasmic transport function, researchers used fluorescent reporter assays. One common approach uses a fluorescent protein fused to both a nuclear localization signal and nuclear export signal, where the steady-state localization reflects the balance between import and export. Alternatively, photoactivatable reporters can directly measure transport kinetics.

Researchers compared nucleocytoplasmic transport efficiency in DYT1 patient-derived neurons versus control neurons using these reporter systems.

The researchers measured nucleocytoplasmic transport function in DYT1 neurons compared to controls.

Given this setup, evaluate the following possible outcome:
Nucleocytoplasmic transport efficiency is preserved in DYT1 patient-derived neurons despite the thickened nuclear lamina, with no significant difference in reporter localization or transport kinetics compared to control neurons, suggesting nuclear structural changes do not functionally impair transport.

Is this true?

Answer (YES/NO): NO